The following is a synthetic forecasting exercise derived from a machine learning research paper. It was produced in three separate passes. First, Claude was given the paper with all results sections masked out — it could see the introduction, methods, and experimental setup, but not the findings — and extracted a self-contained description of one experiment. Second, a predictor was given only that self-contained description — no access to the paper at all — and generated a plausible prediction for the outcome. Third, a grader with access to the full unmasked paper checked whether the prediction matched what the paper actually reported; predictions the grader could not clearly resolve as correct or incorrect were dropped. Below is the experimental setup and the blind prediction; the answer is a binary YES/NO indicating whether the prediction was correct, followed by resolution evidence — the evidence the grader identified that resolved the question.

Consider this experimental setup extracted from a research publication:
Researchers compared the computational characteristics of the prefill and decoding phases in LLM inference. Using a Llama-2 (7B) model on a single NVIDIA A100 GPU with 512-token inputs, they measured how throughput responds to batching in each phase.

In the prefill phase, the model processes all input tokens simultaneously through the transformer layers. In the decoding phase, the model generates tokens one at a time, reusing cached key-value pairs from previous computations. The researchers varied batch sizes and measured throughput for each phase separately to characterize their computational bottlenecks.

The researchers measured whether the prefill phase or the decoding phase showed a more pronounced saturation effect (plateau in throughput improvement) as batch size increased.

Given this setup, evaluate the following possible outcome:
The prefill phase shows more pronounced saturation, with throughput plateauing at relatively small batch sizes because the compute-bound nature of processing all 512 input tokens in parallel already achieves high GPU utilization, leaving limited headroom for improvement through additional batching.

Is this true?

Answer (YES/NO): YES